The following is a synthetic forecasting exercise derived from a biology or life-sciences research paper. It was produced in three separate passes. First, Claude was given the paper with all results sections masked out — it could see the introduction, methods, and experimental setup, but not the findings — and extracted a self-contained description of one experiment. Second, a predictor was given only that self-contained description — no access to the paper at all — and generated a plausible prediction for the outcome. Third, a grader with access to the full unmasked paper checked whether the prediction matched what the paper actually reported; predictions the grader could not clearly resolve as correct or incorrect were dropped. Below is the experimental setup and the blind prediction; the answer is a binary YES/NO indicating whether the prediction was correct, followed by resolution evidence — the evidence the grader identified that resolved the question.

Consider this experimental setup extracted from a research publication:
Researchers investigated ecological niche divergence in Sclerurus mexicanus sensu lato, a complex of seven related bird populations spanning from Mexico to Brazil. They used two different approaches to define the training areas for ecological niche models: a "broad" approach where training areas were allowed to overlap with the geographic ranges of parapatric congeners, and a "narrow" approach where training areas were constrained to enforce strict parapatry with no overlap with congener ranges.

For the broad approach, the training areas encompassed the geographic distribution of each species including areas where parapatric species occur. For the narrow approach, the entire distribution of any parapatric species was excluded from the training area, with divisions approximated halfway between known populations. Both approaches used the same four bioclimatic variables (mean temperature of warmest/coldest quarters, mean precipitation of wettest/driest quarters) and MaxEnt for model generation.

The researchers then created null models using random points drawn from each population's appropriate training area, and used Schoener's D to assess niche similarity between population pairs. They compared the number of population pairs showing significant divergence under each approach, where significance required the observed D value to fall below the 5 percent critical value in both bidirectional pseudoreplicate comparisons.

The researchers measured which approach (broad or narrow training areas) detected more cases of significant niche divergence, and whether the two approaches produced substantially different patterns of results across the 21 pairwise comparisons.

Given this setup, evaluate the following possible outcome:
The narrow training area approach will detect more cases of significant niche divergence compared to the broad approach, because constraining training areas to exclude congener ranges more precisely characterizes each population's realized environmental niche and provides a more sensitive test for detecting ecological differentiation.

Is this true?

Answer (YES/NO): NO